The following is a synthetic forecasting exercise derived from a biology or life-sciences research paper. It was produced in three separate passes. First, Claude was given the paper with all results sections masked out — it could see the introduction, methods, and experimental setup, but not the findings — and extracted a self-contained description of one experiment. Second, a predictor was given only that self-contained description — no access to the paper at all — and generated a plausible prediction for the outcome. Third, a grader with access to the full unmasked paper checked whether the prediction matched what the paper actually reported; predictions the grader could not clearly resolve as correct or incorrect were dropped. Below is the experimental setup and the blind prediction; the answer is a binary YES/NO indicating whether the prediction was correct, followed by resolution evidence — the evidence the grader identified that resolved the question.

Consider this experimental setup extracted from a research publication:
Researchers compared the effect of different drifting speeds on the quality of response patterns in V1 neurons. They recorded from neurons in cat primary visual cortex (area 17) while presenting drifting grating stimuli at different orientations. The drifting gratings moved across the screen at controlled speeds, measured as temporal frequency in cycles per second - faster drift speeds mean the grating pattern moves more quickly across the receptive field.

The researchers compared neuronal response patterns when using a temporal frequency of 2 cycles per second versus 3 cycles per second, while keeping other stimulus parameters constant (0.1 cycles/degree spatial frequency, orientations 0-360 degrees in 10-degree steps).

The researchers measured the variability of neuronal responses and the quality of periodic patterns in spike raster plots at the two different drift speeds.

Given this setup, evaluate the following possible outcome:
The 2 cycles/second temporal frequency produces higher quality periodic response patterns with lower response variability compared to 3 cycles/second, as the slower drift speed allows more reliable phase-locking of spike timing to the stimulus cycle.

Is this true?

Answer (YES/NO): NO